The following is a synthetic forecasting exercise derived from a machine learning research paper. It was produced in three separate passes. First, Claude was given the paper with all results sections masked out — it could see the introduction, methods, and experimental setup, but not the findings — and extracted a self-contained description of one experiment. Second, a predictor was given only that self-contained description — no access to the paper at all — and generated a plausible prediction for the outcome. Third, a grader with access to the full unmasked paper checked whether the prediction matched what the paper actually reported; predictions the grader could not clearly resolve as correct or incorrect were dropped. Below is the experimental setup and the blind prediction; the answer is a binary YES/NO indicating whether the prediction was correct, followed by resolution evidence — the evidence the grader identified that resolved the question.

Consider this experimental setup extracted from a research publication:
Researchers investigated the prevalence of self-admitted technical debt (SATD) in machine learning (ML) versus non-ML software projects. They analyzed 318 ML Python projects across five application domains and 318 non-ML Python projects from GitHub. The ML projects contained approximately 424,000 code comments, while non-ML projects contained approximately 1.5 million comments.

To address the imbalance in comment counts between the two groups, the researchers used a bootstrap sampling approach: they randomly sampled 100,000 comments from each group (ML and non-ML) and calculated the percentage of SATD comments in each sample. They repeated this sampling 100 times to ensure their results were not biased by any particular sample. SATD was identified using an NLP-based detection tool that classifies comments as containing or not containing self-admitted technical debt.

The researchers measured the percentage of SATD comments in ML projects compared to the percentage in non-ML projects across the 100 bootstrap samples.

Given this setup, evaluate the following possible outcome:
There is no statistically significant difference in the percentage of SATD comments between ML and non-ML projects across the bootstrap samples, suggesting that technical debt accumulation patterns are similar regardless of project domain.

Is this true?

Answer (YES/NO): NO